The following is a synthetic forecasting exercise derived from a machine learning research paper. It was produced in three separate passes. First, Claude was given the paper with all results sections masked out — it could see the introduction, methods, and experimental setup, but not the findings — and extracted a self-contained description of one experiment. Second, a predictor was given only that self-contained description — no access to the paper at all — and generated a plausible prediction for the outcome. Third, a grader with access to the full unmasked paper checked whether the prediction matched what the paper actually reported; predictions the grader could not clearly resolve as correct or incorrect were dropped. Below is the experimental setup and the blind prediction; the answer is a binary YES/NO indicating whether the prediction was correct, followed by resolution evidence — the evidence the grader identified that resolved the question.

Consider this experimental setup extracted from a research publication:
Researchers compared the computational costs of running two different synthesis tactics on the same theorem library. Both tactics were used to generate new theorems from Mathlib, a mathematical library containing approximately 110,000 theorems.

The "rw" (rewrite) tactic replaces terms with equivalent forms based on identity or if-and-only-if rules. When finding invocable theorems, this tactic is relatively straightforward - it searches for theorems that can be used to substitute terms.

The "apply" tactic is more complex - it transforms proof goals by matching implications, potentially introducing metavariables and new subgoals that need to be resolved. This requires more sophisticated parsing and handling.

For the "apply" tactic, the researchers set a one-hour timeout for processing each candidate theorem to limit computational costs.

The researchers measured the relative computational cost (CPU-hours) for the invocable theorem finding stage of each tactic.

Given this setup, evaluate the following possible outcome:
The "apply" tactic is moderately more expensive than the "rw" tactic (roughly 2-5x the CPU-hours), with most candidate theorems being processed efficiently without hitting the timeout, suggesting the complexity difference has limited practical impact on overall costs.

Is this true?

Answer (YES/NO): NO